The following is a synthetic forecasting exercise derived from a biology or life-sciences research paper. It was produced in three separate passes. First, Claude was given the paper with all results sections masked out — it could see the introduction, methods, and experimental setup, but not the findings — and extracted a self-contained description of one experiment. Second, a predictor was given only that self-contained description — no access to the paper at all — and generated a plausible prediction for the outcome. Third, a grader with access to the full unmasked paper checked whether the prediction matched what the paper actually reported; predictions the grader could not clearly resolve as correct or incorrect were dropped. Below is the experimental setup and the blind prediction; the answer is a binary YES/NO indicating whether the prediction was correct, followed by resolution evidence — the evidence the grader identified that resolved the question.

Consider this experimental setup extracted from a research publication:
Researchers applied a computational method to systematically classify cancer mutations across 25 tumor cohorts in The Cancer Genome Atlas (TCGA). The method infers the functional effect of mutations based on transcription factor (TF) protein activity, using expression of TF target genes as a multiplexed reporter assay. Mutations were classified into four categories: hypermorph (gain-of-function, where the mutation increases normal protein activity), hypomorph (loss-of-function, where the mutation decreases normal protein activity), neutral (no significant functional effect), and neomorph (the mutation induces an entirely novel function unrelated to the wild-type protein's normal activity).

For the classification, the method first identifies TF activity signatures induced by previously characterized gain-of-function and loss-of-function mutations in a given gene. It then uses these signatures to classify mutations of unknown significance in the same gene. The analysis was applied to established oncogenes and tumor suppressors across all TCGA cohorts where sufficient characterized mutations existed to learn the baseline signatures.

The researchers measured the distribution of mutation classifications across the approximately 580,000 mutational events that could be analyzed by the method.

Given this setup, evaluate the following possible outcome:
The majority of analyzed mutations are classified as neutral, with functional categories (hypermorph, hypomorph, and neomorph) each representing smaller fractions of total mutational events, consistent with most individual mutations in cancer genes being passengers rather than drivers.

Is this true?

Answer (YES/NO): NO